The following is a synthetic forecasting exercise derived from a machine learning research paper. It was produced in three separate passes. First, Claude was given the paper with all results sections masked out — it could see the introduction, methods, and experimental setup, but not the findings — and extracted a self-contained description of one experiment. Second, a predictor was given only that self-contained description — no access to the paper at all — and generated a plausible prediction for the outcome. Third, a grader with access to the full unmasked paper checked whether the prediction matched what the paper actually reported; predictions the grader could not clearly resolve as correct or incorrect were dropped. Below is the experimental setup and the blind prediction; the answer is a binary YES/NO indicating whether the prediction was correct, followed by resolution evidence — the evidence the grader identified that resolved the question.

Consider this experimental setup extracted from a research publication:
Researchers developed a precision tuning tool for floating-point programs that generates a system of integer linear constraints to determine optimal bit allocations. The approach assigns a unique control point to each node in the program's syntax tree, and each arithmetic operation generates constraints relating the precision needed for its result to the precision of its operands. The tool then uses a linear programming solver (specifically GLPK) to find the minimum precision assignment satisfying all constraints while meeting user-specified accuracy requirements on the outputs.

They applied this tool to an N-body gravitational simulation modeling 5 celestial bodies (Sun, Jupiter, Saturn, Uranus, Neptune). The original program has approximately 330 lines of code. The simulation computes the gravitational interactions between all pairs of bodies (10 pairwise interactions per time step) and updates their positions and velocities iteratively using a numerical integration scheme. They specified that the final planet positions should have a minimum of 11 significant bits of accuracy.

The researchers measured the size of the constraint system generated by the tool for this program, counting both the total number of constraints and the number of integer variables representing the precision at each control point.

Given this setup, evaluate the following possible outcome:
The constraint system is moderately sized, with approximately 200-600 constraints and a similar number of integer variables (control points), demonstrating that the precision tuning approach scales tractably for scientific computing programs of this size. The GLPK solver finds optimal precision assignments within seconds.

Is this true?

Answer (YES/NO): NO